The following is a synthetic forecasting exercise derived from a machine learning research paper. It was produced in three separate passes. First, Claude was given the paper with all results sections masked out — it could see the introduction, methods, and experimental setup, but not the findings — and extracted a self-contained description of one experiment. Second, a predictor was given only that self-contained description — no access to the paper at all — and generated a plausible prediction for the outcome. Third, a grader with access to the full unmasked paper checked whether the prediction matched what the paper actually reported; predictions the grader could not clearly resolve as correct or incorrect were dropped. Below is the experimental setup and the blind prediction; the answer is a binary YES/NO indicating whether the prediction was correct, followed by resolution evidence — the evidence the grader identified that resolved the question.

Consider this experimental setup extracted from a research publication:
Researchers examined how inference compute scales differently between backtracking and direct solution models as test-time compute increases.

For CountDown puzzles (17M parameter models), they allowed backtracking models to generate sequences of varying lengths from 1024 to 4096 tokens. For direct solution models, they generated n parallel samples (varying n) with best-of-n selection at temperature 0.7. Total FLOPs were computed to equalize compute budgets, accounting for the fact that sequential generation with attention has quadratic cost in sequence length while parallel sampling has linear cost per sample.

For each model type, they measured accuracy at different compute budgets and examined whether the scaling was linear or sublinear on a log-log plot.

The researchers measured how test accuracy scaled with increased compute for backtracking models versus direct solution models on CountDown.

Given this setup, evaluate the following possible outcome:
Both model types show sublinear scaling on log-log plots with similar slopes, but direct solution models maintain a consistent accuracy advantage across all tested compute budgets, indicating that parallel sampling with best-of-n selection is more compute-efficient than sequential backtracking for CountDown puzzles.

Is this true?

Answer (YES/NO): NO